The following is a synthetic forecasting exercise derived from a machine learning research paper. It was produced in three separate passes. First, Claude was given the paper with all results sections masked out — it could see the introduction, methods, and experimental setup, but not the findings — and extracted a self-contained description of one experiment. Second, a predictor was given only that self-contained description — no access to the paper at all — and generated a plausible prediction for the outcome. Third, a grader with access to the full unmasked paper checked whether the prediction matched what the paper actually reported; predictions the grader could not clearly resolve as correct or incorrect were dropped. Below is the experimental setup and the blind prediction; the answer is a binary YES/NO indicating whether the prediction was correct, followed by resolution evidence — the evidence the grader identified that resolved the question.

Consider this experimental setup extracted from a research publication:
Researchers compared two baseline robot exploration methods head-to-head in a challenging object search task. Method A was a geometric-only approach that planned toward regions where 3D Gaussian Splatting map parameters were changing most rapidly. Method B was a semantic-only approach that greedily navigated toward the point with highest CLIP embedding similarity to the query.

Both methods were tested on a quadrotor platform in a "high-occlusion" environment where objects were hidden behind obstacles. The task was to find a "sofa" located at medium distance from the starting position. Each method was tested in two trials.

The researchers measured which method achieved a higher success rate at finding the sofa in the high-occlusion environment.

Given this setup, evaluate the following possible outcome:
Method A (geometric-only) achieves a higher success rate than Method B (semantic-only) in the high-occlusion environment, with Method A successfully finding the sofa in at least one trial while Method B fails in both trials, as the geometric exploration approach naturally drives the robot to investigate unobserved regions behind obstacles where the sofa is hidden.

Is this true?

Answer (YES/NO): NO